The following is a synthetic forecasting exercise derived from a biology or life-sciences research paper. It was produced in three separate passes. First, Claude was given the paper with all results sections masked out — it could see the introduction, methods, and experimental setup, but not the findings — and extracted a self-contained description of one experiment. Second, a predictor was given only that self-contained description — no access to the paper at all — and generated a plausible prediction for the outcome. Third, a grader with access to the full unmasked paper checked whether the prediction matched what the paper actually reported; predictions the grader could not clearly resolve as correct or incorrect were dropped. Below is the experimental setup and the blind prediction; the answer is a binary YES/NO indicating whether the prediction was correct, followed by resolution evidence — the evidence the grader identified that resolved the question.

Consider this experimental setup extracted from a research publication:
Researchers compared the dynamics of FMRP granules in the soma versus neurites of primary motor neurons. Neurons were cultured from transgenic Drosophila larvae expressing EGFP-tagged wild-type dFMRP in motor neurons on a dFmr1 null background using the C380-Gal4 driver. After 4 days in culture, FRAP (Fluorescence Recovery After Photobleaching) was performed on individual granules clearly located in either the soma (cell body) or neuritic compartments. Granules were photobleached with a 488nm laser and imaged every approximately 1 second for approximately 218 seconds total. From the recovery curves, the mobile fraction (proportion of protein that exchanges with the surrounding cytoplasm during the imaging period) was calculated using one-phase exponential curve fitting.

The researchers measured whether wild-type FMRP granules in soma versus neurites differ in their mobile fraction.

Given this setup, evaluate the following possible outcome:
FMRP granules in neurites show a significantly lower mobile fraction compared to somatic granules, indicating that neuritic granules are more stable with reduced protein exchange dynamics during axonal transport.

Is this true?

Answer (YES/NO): NO